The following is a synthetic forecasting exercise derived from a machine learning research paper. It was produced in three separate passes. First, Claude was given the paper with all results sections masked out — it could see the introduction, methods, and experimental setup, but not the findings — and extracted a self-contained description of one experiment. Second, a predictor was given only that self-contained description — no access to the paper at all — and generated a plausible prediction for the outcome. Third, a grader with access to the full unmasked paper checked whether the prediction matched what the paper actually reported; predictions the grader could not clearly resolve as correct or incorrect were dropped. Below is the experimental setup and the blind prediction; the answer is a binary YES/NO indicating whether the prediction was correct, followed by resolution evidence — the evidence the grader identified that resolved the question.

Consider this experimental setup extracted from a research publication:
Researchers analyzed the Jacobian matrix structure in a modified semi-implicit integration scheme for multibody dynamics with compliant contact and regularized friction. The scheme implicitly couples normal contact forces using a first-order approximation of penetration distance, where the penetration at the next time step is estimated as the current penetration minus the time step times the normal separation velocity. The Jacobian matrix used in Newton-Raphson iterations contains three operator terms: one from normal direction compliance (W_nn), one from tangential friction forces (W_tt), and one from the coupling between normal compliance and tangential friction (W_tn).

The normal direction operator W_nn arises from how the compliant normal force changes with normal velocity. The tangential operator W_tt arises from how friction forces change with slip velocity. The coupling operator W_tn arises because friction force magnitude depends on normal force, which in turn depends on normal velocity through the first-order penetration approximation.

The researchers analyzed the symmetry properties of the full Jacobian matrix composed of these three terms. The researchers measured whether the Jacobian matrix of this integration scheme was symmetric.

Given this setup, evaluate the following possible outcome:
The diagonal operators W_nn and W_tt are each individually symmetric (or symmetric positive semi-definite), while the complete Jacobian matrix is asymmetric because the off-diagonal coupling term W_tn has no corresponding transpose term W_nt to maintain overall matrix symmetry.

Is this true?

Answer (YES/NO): YES